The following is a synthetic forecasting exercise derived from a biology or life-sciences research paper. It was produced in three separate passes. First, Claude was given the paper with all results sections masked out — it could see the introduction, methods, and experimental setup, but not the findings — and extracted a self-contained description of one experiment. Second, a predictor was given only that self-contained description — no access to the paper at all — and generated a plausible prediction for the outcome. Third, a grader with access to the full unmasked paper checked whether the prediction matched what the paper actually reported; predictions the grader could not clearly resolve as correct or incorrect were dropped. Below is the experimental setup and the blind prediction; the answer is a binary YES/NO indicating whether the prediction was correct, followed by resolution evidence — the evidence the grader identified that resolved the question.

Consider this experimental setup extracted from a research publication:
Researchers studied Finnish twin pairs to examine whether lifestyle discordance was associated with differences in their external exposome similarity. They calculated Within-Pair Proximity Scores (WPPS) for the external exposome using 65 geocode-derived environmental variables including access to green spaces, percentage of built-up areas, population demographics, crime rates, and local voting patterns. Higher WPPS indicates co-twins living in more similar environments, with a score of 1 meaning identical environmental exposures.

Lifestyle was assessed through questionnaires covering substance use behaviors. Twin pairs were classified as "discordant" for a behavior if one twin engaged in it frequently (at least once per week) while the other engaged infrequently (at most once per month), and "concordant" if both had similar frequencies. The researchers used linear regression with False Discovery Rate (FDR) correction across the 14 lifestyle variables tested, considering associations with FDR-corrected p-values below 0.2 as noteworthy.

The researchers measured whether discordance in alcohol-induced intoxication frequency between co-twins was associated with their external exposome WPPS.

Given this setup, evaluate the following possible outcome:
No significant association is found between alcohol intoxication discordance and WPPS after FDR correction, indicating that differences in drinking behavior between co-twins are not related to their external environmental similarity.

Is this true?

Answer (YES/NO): NO